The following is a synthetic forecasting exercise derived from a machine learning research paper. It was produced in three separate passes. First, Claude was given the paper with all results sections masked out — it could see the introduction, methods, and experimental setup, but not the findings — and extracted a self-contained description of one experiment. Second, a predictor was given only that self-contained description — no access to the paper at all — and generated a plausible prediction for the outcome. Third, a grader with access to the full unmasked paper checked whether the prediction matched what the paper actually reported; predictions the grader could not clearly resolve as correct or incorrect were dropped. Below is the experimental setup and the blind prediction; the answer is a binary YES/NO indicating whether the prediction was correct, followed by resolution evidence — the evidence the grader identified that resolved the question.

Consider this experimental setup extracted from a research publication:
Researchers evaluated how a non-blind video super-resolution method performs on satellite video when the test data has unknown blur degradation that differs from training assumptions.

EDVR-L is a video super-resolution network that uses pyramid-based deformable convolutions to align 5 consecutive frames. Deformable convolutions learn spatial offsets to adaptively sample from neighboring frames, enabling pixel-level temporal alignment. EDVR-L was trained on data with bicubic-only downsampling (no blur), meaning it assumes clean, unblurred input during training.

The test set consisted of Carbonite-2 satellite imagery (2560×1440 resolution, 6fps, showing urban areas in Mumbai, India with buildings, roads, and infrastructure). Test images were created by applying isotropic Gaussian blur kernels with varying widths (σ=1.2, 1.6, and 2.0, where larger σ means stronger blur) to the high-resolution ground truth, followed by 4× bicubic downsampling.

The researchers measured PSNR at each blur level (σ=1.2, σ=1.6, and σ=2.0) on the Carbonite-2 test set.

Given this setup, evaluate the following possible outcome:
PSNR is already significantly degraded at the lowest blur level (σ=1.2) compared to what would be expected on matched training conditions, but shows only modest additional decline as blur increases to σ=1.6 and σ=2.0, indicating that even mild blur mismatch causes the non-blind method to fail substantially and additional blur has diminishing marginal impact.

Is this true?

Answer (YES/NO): NO